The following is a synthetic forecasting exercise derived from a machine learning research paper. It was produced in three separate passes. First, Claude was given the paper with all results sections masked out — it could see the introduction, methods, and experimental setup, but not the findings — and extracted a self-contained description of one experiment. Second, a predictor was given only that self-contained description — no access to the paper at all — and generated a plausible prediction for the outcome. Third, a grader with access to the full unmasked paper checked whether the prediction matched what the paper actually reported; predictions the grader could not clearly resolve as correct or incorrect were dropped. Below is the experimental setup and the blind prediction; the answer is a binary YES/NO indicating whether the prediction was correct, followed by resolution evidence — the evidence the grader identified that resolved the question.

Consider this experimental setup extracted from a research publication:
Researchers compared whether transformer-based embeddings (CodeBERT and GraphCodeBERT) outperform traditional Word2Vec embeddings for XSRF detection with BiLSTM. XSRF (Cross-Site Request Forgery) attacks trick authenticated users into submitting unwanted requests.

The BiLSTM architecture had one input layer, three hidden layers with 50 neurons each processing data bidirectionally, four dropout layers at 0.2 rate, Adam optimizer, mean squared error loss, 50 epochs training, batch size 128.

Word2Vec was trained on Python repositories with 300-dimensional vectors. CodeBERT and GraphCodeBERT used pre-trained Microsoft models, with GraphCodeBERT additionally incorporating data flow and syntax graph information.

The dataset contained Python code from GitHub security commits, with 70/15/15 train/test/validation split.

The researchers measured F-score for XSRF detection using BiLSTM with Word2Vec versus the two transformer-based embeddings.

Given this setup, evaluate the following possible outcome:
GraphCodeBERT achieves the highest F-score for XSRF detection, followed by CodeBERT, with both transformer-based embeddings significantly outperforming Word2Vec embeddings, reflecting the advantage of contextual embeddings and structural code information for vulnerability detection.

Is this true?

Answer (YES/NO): NO